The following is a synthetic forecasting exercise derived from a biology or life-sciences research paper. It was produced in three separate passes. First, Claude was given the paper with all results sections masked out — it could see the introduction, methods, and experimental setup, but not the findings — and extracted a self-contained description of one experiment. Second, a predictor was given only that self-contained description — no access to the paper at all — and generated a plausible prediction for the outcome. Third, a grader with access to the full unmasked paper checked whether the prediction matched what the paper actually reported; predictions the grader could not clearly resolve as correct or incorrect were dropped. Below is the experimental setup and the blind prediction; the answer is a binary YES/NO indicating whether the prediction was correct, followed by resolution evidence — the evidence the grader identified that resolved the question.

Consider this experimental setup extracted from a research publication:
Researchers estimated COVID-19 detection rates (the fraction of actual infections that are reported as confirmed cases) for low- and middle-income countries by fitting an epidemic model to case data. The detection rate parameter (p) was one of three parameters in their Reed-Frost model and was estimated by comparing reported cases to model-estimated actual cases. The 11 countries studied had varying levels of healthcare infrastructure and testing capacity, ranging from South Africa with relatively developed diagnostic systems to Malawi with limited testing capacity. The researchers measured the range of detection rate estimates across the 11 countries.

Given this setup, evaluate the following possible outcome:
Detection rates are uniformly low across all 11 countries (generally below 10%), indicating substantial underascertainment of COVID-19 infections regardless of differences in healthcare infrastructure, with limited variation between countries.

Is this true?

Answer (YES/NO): NO